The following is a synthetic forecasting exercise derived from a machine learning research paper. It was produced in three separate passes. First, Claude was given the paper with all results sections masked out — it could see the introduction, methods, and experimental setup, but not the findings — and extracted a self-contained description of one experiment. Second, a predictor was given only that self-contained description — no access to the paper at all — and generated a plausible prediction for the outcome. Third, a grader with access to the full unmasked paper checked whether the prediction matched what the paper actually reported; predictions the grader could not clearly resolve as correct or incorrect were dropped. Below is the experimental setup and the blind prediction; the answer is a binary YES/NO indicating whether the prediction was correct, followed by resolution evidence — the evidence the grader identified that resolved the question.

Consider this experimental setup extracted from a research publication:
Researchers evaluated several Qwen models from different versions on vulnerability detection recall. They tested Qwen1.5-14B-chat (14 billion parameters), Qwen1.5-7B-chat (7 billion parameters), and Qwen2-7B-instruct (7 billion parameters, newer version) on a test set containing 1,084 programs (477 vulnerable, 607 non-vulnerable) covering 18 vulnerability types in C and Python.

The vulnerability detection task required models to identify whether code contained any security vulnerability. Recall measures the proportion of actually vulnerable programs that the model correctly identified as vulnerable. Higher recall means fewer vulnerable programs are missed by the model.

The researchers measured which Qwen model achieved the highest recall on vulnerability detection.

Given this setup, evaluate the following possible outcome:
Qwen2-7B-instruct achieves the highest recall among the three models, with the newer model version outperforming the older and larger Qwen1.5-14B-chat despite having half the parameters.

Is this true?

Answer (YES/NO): NO